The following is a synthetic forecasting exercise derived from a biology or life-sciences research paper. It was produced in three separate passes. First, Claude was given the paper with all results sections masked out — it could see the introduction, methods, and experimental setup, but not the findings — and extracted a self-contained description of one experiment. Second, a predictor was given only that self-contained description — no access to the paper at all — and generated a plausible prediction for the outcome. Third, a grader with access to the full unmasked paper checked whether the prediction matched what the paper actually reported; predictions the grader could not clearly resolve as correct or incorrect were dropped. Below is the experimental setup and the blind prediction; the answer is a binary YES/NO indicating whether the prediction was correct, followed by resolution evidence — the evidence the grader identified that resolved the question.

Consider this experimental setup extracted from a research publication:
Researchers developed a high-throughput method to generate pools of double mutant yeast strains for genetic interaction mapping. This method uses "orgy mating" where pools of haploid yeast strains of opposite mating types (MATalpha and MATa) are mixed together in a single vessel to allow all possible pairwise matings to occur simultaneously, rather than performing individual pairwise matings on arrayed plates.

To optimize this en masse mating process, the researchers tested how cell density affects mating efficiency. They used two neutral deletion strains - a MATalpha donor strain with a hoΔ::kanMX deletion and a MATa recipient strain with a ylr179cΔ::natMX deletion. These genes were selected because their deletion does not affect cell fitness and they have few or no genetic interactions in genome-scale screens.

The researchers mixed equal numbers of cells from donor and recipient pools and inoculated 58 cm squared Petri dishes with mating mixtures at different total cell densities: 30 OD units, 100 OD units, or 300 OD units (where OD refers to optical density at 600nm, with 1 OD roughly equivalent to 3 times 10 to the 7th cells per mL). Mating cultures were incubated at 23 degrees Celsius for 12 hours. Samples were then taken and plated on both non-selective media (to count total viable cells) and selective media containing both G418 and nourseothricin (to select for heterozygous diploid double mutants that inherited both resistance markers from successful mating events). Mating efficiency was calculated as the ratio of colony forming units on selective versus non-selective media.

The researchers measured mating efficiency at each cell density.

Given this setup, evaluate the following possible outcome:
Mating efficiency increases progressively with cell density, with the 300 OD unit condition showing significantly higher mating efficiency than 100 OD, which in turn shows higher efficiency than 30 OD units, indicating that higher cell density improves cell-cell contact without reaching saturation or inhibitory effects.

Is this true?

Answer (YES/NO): NO